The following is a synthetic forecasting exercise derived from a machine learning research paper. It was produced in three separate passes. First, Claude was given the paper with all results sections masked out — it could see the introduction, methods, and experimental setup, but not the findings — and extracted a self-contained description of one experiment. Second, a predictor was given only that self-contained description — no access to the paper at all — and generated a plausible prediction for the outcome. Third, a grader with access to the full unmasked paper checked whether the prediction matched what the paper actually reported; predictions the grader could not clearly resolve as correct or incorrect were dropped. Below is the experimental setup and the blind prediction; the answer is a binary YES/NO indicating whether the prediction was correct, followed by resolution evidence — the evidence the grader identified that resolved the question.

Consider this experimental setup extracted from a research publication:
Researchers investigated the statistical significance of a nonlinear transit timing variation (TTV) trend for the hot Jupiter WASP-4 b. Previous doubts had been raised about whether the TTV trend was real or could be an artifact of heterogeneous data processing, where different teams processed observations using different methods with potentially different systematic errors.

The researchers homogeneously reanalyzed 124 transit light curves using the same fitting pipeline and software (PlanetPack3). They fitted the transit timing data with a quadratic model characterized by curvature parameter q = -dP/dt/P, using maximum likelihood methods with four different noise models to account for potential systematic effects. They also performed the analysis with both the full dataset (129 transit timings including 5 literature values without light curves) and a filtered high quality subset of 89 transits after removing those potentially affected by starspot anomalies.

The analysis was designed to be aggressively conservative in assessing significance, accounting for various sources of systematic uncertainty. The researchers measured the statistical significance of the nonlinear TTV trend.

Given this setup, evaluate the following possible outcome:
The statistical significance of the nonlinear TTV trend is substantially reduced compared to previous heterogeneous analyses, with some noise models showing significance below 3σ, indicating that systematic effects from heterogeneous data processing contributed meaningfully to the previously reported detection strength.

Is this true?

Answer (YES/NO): NO